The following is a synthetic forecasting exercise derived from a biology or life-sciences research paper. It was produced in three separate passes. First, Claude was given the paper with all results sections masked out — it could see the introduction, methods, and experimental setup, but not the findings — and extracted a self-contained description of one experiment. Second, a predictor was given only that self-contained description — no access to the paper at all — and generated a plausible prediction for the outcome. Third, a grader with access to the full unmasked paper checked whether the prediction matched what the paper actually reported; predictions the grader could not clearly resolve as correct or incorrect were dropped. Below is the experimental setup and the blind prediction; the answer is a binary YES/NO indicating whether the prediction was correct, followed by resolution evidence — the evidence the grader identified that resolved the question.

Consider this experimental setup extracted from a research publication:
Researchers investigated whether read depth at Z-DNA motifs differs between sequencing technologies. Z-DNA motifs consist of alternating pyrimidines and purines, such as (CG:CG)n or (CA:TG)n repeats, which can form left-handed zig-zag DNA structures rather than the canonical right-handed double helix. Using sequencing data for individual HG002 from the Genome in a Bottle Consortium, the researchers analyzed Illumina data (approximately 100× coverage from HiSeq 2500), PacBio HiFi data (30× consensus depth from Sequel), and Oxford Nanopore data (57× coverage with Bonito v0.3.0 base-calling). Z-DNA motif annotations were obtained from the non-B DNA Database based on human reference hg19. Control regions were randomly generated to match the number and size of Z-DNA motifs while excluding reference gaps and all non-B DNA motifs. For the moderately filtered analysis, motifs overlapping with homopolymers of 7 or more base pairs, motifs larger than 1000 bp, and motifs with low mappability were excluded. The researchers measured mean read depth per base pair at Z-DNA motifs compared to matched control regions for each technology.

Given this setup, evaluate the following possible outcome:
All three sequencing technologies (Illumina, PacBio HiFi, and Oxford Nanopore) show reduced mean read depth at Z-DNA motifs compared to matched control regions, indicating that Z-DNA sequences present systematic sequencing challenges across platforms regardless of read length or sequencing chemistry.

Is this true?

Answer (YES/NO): NO